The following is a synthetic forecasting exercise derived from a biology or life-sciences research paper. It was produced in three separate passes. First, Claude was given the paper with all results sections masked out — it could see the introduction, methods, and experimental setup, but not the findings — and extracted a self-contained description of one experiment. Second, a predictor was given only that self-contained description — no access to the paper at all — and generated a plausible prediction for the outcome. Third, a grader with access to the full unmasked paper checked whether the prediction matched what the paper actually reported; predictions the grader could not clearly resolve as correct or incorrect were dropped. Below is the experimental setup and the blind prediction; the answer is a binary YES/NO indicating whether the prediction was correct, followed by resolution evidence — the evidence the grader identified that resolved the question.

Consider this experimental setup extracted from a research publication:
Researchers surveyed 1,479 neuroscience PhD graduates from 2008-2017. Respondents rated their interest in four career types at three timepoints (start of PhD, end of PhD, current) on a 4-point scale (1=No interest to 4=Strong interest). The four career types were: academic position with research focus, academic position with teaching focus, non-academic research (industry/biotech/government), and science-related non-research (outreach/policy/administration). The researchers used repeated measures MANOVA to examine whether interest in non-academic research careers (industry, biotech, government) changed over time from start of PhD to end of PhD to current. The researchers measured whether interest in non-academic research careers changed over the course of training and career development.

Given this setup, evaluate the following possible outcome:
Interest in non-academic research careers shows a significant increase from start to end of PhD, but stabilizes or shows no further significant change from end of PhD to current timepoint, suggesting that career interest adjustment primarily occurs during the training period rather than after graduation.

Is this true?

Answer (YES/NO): NO